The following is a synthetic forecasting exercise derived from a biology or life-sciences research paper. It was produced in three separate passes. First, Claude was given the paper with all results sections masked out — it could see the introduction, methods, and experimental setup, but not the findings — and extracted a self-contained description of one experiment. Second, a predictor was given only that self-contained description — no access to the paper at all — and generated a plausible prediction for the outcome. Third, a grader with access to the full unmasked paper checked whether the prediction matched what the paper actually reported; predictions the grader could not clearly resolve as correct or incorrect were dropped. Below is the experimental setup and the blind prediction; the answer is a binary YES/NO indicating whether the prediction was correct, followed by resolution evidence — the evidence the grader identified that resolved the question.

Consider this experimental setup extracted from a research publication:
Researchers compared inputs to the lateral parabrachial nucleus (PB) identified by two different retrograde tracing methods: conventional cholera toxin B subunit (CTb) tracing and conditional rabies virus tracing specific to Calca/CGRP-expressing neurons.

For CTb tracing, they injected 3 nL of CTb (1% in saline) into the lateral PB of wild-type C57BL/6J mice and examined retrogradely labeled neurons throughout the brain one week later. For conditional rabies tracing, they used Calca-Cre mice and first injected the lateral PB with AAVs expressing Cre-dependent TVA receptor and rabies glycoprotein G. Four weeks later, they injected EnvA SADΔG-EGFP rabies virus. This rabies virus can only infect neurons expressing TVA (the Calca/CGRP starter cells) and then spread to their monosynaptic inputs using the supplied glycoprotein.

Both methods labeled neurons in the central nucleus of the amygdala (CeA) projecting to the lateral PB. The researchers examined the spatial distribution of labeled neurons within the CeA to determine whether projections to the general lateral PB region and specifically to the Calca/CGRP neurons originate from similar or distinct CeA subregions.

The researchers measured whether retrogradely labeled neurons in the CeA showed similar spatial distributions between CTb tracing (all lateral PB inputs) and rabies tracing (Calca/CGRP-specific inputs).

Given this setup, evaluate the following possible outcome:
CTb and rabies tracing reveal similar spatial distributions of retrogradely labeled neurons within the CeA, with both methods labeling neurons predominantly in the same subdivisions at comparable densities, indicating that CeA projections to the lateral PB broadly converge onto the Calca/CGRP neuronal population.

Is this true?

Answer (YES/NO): NO